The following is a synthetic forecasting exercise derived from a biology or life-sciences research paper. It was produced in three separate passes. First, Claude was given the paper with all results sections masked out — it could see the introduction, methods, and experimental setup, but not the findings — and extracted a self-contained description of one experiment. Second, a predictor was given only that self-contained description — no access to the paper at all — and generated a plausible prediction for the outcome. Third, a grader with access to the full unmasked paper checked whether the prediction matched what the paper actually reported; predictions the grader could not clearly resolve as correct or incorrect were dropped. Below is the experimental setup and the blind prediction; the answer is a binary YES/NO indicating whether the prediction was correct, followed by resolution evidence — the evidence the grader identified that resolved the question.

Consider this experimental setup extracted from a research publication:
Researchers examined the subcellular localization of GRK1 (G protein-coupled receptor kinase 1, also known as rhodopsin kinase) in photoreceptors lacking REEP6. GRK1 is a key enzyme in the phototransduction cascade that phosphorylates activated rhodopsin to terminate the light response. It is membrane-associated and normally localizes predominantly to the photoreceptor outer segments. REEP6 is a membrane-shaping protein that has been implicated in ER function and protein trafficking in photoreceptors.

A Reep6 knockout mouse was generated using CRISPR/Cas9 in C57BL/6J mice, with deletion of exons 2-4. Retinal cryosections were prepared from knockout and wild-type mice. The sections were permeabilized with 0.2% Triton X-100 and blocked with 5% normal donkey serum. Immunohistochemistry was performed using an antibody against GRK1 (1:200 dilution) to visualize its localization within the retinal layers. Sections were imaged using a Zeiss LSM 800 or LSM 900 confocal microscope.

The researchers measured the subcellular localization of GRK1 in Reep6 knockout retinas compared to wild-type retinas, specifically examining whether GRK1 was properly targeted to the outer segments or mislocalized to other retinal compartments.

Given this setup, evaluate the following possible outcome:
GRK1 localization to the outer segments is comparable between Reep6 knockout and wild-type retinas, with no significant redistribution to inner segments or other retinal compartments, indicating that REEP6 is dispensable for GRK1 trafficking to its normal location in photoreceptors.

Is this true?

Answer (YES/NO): YES